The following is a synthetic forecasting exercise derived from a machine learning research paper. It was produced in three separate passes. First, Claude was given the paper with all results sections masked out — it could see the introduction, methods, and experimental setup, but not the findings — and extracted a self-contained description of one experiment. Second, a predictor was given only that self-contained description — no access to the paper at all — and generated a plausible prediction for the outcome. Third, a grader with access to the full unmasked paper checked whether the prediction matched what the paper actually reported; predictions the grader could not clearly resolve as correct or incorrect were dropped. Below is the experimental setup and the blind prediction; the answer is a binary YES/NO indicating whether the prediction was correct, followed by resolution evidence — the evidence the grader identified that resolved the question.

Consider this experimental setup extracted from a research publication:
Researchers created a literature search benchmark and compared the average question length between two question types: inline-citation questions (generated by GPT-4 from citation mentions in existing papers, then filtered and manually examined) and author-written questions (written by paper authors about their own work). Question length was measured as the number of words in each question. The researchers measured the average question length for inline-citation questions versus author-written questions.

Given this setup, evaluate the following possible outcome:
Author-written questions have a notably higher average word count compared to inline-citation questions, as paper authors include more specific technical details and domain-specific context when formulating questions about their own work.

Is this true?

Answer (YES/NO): NO